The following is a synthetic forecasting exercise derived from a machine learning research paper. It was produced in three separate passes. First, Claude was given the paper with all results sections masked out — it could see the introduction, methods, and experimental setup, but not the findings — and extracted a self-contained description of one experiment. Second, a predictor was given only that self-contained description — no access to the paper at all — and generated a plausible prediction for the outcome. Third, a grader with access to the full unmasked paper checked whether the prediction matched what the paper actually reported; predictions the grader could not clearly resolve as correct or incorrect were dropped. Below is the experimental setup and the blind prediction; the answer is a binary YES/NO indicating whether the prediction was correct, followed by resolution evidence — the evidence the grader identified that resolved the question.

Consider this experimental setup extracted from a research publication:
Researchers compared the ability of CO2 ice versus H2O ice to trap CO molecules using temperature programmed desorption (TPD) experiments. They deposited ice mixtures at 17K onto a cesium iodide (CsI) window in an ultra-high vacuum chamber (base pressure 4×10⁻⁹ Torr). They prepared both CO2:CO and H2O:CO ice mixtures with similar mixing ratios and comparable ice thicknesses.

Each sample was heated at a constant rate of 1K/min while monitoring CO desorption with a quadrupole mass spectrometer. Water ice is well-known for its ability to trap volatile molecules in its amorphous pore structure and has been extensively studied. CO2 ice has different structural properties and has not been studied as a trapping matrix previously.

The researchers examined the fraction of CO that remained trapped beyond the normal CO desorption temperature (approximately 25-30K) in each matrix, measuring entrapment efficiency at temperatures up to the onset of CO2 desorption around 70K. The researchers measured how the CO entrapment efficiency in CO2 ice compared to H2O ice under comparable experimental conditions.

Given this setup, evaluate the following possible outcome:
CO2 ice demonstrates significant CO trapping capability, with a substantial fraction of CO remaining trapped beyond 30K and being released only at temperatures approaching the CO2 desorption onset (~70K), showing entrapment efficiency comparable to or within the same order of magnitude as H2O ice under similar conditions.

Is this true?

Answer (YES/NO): YES